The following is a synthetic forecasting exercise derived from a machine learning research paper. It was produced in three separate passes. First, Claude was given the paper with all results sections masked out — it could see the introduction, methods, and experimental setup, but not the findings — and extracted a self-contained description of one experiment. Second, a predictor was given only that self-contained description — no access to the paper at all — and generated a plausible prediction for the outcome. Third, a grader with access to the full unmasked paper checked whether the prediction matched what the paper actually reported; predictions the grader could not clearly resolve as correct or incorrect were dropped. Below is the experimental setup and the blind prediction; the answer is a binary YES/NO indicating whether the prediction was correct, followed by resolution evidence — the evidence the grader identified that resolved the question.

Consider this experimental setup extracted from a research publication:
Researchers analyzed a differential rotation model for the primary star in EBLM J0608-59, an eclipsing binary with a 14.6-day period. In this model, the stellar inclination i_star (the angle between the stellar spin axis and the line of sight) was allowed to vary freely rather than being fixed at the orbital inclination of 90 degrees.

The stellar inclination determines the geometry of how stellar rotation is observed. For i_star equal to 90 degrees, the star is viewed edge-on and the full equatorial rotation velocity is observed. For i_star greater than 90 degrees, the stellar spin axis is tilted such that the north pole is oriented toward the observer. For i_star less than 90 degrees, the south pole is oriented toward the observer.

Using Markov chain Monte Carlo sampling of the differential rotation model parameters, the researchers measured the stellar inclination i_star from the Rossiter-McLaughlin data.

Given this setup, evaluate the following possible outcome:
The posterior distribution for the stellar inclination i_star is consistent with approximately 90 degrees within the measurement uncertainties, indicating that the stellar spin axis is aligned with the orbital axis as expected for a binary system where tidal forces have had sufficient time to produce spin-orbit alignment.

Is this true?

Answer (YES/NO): NO